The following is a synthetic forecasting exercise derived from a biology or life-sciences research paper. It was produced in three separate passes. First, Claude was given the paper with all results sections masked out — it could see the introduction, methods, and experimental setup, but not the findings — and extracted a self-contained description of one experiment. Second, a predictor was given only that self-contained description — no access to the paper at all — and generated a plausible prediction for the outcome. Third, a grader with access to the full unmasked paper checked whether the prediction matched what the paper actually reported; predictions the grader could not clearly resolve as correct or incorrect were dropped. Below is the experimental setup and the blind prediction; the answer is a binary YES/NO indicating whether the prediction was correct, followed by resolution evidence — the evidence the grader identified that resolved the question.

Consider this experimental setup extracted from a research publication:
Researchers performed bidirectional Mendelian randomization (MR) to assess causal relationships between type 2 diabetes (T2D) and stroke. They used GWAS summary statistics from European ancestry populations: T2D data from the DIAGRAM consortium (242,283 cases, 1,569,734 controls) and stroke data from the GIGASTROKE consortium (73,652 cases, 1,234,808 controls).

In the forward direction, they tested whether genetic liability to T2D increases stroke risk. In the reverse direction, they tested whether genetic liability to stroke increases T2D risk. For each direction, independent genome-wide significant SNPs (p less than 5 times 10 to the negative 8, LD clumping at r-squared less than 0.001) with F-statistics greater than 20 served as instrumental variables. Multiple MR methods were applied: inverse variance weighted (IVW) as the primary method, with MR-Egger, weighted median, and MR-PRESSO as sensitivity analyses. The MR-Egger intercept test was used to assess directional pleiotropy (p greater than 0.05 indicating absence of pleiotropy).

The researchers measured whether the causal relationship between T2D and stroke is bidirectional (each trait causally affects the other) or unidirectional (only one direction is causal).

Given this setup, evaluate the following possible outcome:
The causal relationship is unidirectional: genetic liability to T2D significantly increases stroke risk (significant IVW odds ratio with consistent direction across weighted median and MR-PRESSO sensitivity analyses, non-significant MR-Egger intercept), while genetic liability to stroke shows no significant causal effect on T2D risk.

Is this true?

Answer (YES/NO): NO